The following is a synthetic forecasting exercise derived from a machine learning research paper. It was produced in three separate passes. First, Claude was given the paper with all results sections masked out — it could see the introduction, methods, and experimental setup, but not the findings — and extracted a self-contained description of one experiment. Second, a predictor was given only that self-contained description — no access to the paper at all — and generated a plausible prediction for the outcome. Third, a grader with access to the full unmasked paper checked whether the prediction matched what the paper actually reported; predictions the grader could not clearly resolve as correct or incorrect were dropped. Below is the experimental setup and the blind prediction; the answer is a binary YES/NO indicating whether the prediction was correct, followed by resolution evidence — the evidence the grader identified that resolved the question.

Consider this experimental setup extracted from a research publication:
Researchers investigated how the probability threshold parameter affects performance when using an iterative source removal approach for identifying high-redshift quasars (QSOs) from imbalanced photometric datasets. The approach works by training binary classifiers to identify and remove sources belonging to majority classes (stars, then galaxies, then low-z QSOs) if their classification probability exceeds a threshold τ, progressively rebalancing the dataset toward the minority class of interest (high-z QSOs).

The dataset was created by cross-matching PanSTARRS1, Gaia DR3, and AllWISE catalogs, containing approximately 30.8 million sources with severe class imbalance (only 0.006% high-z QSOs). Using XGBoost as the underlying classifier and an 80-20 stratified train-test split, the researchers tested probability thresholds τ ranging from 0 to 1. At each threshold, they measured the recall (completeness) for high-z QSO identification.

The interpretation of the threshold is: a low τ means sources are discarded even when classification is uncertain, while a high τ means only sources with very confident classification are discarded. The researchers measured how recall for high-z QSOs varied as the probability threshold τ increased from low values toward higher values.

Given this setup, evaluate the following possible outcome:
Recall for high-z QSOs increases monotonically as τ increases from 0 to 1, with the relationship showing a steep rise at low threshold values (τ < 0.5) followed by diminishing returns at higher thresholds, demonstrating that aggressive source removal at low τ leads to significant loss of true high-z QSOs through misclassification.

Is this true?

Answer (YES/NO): NO